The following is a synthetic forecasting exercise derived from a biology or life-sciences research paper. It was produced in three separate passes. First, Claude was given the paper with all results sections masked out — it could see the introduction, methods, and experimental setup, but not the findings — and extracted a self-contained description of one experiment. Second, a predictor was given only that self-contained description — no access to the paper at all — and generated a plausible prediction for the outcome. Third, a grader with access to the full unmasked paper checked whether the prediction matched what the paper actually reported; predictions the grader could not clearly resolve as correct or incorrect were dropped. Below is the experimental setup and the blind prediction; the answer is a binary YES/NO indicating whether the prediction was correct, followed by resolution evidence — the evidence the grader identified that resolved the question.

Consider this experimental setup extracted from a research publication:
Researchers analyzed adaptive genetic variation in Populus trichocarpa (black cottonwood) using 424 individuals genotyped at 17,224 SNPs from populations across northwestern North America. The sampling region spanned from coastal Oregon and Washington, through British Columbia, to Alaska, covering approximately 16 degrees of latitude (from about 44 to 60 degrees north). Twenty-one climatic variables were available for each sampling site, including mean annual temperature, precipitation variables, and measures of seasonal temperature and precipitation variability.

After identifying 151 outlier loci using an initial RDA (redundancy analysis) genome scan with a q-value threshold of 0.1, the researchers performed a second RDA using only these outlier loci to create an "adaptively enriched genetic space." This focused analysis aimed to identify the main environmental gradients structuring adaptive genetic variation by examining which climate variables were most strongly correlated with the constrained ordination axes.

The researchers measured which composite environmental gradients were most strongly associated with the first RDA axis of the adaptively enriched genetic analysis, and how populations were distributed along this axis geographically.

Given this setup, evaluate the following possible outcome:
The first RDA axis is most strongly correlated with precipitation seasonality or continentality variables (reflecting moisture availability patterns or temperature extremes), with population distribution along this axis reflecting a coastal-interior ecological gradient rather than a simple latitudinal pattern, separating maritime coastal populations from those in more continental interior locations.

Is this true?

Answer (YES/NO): NO